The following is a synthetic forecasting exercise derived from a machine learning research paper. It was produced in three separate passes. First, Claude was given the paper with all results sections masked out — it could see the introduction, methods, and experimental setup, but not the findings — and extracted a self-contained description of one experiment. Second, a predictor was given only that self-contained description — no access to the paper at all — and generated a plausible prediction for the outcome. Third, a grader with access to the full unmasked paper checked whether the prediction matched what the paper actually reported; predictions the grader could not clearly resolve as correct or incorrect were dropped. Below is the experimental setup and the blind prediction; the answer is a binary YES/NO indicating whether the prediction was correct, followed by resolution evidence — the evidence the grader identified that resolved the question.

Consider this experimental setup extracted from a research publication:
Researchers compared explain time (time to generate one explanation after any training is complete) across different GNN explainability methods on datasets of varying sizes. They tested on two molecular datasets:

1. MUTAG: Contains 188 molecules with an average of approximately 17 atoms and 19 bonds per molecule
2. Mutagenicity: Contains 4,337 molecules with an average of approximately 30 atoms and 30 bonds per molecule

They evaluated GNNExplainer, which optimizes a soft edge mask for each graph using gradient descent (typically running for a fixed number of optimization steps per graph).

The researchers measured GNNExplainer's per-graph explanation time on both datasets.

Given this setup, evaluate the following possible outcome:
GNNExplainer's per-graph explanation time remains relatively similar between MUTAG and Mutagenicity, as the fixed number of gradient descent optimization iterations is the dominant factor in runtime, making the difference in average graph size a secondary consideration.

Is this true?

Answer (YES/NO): NO